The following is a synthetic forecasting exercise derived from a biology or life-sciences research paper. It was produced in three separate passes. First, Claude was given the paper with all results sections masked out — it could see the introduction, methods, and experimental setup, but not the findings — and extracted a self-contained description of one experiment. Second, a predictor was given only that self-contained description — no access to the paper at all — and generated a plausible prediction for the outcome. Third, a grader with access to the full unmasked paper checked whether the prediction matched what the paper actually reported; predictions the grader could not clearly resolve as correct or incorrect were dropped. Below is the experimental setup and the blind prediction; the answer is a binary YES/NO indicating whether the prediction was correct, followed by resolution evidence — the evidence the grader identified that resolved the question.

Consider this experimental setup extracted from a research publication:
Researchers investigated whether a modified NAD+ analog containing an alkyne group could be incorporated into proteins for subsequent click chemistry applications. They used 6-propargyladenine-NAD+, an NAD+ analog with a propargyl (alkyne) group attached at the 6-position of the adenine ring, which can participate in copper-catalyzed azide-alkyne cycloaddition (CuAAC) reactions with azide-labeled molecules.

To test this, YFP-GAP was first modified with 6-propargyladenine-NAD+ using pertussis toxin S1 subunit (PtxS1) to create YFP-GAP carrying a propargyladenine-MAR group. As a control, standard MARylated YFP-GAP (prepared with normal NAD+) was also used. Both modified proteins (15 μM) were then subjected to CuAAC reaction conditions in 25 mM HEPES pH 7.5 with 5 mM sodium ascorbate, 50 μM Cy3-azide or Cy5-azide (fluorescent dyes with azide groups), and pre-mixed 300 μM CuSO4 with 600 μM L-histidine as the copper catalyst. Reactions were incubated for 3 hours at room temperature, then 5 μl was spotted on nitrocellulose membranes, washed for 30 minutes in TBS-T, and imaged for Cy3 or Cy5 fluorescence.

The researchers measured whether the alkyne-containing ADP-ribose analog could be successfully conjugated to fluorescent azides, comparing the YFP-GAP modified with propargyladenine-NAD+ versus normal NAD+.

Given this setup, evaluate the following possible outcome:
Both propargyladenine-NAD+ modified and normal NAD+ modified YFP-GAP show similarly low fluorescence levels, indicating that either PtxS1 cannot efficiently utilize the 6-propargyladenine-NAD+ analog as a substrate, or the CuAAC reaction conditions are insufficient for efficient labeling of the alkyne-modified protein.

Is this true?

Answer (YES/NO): NO